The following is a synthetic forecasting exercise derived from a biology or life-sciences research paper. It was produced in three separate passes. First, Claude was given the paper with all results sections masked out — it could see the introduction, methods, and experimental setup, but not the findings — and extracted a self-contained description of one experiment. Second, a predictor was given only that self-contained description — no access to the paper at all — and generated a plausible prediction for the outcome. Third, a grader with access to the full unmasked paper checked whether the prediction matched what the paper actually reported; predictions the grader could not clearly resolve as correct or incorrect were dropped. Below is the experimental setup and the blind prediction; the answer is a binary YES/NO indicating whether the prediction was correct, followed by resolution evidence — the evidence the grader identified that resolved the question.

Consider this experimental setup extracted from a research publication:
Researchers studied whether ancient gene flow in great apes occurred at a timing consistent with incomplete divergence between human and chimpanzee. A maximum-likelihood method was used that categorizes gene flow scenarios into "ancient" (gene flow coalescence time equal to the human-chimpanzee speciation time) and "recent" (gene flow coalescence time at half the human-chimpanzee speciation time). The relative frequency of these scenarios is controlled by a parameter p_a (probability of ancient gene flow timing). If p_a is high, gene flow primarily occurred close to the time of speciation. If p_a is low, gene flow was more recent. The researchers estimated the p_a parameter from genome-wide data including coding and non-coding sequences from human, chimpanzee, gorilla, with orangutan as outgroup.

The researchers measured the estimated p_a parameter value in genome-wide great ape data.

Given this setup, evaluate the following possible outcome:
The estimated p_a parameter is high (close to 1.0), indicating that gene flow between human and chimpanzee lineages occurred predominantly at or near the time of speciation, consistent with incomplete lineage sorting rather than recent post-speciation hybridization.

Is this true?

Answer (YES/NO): NO